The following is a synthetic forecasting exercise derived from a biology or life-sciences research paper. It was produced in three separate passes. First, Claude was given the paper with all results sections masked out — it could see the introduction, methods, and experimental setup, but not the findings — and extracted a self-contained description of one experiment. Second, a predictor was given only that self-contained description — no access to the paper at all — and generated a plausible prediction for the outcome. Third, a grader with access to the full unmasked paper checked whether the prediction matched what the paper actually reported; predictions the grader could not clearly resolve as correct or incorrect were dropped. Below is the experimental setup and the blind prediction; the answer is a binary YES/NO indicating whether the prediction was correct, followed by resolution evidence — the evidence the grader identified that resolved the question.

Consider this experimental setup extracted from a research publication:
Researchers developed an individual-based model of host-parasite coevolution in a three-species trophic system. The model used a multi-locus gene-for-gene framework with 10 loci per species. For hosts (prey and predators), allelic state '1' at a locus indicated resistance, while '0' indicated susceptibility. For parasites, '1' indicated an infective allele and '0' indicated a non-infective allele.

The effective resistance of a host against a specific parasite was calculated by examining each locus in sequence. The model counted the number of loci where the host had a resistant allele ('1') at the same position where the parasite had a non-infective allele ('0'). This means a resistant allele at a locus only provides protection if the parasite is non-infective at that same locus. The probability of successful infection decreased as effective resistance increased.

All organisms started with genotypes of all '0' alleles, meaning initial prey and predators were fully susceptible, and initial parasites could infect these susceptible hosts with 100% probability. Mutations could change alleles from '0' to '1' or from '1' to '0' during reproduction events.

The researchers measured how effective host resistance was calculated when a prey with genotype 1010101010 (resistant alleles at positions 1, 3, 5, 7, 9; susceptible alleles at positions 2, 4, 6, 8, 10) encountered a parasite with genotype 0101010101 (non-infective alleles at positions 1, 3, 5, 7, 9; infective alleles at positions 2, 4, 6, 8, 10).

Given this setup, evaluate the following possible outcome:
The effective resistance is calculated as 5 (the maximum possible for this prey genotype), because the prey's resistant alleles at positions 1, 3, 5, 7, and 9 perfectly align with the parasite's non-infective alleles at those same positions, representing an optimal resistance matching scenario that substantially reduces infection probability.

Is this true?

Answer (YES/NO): YES